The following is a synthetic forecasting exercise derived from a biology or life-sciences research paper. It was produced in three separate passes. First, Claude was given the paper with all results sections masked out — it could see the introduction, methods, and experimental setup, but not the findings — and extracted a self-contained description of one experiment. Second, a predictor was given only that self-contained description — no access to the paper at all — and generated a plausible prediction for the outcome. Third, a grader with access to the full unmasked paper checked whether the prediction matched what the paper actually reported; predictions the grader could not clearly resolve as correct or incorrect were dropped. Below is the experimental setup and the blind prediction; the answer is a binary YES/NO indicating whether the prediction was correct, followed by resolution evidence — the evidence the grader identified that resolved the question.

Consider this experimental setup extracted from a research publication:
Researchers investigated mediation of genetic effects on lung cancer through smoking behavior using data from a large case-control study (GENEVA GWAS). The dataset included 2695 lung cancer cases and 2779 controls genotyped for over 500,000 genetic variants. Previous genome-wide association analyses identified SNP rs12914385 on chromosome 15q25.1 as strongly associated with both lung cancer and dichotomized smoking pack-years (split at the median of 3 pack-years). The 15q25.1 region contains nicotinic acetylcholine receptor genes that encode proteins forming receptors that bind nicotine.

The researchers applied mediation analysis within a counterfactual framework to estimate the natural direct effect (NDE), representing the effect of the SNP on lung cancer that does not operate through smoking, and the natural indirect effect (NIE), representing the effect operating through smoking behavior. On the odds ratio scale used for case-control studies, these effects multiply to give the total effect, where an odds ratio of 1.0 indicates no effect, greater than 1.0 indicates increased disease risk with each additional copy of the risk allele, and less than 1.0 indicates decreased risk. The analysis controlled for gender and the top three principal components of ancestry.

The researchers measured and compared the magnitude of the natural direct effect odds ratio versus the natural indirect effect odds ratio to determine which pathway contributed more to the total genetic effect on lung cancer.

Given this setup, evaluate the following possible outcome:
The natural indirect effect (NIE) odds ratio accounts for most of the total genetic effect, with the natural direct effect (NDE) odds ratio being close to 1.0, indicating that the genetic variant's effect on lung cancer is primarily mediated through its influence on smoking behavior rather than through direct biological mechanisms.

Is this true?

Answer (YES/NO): NO